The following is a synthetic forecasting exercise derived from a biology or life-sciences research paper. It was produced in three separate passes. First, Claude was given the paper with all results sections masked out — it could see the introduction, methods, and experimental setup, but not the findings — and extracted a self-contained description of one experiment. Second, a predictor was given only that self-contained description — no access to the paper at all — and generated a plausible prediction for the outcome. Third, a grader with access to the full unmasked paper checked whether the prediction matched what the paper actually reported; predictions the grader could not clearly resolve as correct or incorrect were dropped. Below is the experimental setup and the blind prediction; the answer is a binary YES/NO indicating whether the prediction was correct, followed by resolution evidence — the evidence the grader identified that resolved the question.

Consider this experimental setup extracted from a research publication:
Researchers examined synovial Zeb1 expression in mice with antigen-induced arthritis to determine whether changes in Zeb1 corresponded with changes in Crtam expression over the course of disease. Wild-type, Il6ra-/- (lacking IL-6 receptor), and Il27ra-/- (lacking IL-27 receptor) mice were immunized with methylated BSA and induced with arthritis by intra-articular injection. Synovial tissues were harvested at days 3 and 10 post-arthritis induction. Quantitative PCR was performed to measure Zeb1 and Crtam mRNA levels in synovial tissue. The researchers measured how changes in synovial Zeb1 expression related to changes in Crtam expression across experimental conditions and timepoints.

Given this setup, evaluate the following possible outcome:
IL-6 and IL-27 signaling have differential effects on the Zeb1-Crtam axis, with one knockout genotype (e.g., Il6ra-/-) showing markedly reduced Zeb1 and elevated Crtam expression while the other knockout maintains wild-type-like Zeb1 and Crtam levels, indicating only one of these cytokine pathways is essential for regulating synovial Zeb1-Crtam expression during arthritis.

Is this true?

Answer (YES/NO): NO